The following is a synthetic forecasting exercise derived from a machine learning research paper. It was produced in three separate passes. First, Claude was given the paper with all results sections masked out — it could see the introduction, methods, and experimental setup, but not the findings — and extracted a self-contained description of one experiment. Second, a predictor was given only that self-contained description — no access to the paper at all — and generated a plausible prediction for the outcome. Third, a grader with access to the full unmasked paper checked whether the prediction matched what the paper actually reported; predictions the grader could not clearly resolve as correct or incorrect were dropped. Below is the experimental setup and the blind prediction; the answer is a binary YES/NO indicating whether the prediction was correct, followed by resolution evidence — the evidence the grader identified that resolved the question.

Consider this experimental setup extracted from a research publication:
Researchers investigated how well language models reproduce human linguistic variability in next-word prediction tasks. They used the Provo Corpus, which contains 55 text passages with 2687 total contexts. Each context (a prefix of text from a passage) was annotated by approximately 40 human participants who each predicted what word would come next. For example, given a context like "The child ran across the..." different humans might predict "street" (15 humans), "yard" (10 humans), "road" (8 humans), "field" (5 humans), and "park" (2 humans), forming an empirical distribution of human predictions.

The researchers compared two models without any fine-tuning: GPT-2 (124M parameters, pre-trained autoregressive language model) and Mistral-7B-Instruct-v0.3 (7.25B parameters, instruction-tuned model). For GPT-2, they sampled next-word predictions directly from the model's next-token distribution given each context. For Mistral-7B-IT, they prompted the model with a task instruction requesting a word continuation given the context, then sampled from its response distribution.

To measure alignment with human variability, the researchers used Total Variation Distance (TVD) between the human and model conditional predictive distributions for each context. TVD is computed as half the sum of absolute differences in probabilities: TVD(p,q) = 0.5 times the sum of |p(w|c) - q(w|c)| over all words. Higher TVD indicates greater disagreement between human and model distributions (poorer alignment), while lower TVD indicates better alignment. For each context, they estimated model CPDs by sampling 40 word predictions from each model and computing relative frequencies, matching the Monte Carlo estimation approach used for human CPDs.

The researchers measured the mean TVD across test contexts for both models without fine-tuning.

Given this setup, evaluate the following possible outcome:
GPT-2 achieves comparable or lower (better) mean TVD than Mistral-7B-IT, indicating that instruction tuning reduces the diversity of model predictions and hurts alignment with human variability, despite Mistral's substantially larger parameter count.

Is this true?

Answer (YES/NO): YES